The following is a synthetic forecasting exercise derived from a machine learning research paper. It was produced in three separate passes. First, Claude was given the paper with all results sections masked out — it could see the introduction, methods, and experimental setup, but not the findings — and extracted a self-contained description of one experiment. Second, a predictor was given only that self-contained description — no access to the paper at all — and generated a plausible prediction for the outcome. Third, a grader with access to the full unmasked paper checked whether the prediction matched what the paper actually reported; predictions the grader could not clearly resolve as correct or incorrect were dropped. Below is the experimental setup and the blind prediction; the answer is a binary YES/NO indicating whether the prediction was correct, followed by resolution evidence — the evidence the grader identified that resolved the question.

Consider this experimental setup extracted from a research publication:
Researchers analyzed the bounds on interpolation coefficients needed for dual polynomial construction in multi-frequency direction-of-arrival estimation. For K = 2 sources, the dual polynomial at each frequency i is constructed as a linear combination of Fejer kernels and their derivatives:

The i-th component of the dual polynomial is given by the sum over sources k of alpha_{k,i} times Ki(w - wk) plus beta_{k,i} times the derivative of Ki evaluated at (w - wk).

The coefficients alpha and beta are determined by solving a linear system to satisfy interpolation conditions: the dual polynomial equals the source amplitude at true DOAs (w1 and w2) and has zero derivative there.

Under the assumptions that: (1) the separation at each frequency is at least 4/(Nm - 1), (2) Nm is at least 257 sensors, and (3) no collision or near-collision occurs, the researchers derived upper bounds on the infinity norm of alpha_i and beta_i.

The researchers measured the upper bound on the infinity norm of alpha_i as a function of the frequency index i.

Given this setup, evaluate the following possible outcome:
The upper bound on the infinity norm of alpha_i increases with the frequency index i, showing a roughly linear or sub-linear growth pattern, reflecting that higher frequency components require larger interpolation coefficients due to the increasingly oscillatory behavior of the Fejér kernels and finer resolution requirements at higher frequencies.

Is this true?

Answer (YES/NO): YES